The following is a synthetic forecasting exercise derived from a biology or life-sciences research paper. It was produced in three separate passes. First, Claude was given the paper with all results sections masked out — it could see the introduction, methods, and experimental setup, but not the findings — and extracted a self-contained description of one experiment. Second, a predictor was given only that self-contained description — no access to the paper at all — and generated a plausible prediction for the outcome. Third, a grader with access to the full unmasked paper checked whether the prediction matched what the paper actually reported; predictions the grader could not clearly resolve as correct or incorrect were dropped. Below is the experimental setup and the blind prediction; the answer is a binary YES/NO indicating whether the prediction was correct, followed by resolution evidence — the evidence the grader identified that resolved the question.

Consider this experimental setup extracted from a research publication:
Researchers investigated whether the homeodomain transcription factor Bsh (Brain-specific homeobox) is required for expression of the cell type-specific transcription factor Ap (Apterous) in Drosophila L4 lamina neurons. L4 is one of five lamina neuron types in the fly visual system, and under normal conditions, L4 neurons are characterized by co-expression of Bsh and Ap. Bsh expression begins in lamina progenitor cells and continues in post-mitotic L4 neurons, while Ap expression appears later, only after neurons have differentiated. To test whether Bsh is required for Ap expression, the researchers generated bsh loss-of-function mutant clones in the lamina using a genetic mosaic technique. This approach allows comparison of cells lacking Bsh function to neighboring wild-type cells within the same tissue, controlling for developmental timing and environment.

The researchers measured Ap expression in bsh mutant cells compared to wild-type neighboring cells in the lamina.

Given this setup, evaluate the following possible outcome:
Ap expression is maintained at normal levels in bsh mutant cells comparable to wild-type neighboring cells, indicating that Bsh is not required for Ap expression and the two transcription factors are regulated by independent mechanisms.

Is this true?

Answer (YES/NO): NO